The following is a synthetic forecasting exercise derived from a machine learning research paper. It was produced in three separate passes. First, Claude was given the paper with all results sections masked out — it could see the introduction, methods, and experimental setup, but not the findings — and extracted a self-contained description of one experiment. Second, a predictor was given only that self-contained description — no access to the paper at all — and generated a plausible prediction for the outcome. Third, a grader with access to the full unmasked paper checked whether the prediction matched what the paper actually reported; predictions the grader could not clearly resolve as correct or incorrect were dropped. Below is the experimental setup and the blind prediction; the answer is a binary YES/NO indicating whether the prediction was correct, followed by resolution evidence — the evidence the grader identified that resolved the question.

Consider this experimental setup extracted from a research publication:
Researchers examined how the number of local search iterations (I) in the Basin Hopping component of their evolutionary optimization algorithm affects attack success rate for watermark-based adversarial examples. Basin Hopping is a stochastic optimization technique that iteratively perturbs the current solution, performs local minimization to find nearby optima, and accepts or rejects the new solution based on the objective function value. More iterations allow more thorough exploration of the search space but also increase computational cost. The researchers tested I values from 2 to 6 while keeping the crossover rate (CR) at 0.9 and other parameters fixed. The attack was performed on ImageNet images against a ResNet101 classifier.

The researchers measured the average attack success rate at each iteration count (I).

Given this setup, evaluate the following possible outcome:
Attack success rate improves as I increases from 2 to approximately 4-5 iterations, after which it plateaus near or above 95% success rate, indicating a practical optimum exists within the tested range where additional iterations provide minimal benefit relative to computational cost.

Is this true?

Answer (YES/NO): NO